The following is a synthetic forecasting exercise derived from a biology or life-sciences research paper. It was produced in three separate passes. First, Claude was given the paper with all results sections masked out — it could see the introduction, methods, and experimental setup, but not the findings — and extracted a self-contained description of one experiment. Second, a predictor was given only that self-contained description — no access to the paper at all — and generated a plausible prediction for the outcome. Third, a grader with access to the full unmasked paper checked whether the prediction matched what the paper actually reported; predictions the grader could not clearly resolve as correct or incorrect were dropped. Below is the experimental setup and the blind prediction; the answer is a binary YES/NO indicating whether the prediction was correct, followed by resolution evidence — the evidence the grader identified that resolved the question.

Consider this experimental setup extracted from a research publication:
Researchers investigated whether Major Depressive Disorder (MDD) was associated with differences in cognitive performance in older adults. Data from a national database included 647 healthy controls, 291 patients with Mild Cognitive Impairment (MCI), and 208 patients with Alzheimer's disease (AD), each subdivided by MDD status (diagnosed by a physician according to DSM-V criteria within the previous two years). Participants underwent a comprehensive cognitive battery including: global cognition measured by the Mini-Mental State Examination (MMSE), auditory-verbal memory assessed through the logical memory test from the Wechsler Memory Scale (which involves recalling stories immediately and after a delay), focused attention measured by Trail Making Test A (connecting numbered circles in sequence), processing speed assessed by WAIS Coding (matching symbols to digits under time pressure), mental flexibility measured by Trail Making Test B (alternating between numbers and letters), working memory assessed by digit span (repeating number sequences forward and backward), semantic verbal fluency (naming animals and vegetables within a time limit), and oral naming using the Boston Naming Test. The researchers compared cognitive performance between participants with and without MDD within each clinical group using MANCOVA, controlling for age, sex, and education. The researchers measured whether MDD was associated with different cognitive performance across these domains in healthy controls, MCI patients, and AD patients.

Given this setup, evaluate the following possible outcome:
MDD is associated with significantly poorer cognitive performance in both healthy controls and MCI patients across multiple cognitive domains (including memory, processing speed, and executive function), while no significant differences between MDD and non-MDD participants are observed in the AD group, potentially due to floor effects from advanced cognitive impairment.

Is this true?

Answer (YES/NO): NO